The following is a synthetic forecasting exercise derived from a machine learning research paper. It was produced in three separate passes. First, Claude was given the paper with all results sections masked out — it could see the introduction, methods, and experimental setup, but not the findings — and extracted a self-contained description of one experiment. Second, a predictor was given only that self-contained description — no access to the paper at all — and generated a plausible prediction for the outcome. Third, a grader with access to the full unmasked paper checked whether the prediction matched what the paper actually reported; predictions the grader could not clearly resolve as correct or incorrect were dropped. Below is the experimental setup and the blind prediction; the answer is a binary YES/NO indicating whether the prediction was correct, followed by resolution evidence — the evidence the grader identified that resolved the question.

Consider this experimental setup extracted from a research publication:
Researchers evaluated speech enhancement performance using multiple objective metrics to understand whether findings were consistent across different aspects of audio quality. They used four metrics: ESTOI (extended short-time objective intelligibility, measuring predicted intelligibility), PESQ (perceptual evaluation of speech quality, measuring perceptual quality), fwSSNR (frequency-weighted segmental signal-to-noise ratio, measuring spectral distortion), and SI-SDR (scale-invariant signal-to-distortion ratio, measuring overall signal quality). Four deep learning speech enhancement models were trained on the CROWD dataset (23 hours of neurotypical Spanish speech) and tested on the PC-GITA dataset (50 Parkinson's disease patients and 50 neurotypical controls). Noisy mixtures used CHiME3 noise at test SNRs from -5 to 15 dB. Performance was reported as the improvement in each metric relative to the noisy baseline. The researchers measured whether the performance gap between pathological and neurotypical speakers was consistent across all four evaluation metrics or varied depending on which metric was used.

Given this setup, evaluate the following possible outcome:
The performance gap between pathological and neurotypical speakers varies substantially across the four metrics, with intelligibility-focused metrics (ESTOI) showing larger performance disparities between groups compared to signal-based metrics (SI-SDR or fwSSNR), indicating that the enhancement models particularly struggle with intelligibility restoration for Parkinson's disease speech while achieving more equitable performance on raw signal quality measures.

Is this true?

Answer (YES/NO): NO